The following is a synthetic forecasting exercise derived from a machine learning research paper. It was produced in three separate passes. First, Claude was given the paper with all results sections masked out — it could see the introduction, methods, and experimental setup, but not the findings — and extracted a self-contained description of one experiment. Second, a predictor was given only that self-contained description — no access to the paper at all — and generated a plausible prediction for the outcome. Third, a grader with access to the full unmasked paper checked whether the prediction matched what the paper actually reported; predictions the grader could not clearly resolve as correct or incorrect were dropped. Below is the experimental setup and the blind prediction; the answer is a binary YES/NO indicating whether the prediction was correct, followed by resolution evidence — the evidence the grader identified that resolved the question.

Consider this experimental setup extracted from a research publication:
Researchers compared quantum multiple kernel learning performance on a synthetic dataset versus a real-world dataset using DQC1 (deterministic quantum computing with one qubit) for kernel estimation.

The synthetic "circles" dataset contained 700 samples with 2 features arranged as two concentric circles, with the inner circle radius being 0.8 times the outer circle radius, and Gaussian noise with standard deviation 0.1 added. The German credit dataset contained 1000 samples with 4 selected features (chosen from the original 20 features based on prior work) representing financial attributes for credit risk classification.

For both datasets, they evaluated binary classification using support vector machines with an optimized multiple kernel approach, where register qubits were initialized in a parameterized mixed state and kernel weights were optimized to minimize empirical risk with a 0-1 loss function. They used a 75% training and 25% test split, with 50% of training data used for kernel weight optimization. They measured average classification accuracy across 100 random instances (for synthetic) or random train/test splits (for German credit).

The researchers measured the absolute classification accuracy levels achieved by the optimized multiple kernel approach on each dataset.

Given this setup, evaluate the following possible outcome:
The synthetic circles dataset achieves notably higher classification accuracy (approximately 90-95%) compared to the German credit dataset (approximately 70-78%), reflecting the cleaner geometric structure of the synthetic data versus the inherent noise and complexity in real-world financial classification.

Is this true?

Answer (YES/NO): NO